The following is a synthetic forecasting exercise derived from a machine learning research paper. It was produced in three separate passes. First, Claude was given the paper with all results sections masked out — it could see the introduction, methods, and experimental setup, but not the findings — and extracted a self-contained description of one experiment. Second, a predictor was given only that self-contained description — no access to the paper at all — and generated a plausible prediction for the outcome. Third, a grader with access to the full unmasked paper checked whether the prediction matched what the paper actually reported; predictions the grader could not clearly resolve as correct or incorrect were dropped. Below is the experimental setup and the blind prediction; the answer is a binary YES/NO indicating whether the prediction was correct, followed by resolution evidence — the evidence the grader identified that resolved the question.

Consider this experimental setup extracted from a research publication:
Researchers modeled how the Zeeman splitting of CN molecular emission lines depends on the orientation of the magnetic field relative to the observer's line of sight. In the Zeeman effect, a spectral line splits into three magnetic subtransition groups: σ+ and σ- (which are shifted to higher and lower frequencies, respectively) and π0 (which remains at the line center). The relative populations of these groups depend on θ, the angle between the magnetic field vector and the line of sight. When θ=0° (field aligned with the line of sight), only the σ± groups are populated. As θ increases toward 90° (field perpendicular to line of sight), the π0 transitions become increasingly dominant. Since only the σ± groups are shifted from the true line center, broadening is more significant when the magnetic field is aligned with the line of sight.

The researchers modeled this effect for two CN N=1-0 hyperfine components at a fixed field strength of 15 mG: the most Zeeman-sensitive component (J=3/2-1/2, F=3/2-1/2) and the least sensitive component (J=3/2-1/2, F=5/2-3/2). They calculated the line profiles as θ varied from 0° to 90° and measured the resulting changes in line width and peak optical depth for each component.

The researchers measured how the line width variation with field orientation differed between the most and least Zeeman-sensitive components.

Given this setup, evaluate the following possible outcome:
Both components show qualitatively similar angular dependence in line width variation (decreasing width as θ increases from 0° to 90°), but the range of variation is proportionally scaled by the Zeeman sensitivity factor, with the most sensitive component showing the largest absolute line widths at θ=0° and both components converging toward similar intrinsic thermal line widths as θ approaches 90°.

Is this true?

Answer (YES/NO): NO